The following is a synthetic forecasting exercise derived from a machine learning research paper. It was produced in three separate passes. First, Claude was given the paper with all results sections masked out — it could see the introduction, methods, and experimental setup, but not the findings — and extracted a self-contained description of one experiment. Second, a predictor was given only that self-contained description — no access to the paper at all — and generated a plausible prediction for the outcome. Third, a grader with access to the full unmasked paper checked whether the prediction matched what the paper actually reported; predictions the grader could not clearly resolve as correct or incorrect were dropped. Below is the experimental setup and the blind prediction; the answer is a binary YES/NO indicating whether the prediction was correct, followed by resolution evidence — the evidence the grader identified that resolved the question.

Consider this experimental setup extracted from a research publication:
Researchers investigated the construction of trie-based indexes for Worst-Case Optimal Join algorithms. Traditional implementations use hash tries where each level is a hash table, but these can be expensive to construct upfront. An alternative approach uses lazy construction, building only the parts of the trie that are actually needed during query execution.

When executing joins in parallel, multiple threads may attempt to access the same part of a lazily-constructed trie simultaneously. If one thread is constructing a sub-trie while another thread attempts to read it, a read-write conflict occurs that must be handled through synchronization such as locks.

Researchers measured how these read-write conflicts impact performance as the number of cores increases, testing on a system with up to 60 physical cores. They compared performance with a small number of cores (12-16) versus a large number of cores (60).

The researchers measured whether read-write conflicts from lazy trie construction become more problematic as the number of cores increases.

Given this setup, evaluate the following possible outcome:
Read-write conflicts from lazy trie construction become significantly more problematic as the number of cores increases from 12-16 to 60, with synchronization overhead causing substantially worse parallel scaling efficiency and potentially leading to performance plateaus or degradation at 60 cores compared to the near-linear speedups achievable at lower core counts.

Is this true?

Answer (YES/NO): NO